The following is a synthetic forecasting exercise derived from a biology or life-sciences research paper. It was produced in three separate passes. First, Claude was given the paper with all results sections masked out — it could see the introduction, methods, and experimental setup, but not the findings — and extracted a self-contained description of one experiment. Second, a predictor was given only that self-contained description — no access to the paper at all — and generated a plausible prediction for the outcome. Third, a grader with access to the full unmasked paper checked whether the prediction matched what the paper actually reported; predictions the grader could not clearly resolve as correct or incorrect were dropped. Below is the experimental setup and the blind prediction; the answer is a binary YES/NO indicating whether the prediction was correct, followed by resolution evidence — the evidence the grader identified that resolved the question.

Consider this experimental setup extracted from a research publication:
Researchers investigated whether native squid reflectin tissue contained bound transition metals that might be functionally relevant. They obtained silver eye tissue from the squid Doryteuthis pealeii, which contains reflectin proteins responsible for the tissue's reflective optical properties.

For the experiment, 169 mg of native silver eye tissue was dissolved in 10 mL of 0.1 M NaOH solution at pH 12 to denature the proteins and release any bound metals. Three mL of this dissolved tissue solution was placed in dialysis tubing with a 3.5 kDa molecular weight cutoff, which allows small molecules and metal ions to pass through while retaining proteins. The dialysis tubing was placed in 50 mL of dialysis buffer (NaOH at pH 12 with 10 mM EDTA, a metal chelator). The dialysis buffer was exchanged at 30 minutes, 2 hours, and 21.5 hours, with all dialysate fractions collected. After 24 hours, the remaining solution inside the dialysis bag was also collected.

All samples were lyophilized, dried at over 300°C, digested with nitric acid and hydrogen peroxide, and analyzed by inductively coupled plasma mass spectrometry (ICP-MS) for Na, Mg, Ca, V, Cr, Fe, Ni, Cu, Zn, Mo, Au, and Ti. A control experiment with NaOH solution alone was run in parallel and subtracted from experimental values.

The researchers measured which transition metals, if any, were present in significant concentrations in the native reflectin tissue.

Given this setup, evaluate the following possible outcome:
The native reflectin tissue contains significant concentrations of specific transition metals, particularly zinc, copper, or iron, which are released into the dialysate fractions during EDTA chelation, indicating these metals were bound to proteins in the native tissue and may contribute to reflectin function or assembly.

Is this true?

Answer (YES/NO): NO